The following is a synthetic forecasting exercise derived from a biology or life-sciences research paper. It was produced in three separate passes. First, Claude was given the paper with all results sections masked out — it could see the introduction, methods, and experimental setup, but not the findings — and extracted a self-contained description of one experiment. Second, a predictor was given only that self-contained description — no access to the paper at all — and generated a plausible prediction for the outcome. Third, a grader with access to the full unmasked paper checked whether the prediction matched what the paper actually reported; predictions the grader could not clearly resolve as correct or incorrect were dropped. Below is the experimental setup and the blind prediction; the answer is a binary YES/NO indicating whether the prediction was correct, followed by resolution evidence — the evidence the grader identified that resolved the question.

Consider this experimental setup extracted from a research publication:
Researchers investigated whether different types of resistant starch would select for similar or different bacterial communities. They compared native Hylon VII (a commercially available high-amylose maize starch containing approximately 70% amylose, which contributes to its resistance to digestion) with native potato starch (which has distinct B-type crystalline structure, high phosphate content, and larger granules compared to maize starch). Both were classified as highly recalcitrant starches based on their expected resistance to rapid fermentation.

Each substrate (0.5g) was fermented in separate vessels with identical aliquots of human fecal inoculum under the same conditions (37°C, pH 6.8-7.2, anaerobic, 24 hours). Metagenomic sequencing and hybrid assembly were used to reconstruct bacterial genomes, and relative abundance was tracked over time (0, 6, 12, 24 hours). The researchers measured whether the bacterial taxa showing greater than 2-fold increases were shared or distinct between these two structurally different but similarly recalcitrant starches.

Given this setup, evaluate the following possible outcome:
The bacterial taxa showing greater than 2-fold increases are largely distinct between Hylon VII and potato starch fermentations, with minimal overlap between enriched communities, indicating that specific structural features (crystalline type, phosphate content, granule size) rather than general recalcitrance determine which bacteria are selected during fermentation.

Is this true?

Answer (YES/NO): NO